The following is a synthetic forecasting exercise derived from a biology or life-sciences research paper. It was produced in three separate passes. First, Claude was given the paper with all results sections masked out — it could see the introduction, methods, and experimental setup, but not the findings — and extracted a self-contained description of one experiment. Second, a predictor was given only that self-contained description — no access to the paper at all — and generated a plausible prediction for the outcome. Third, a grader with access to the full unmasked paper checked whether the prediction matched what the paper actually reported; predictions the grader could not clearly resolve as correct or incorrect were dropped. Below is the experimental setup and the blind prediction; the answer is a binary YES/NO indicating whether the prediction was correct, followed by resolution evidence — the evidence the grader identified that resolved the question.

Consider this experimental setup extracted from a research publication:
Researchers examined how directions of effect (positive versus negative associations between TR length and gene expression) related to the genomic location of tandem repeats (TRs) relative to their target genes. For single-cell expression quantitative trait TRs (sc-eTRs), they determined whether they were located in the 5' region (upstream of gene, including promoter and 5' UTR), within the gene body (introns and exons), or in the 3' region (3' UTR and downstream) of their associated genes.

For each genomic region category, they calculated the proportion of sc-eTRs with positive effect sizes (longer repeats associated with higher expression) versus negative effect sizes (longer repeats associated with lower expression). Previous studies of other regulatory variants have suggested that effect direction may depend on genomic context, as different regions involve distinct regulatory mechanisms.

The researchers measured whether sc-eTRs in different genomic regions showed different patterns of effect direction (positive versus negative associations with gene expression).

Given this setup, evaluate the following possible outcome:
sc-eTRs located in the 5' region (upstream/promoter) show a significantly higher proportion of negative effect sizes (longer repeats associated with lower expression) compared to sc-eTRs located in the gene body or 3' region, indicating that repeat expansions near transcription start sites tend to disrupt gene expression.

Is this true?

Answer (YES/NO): NO